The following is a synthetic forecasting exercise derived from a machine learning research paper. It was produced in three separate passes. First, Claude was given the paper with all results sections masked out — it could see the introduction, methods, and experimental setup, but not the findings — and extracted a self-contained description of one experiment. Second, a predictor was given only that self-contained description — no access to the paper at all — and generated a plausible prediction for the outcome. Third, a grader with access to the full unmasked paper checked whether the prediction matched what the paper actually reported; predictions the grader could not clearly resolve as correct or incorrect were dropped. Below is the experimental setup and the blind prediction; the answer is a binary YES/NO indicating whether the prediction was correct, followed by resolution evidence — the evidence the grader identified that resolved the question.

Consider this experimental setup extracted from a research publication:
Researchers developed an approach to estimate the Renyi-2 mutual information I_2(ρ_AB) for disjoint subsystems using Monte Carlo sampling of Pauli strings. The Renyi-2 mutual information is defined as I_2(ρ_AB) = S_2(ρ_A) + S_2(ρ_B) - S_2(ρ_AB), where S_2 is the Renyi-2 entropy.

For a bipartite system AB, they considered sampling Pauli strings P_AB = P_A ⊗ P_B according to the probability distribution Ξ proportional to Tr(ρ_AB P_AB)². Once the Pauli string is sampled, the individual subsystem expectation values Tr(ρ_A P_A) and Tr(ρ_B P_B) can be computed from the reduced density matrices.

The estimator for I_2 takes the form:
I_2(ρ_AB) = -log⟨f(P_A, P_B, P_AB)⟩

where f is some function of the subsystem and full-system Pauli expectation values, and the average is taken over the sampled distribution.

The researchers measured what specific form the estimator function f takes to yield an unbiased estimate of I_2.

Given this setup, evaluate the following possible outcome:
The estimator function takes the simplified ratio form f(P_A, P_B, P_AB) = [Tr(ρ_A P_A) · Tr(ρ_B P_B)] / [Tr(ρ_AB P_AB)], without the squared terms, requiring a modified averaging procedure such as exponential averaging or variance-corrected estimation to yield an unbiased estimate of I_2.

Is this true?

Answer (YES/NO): NO